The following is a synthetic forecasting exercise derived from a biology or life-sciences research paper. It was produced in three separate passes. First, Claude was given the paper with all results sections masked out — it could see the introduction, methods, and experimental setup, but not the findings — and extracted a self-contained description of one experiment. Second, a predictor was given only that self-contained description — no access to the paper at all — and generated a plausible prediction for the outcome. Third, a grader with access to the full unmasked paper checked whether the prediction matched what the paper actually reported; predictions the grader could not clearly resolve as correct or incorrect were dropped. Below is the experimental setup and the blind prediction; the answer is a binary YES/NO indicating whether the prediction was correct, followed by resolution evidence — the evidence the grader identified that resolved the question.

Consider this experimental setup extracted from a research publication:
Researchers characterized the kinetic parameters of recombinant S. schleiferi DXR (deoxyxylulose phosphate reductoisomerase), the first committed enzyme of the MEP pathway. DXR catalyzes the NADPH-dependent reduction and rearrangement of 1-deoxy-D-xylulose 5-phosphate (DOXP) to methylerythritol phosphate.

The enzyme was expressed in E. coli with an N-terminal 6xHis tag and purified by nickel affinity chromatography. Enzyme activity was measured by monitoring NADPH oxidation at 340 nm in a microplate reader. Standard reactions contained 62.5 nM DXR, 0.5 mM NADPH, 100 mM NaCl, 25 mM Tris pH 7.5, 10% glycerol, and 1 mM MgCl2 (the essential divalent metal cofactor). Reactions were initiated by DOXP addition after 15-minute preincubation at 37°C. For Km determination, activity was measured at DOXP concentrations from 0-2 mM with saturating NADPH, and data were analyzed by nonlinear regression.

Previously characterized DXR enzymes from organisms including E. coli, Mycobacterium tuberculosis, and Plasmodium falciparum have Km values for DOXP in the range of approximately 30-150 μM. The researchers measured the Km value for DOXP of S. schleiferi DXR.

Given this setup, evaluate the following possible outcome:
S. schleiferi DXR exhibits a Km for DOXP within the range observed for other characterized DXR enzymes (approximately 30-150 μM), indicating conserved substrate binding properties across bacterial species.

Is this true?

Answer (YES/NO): NO